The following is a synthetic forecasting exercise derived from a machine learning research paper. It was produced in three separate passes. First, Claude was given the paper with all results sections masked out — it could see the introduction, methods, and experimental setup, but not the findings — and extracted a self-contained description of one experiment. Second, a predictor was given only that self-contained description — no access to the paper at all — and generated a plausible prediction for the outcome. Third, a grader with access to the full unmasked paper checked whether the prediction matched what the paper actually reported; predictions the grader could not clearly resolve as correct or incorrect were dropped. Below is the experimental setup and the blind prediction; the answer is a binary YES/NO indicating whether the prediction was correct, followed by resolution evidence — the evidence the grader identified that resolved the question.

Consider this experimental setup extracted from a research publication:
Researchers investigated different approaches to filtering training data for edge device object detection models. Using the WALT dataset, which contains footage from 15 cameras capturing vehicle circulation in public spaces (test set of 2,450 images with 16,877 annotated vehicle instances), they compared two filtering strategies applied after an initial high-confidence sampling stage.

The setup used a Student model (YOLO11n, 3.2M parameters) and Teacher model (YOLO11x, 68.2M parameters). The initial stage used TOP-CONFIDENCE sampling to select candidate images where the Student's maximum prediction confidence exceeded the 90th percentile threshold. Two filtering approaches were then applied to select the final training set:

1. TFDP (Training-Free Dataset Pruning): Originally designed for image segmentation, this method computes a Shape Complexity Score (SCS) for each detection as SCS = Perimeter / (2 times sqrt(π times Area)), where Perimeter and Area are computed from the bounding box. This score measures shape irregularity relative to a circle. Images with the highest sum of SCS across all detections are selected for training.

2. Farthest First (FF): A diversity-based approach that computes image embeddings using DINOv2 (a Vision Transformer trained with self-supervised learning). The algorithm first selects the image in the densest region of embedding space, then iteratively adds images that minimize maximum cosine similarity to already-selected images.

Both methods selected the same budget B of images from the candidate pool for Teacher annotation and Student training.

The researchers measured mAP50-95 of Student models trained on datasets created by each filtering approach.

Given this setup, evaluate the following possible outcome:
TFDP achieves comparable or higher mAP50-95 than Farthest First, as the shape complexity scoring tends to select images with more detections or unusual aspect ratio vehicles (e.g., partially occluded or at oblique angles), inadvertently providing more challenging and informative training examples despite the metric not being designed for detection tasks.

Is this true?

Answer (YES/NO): NO